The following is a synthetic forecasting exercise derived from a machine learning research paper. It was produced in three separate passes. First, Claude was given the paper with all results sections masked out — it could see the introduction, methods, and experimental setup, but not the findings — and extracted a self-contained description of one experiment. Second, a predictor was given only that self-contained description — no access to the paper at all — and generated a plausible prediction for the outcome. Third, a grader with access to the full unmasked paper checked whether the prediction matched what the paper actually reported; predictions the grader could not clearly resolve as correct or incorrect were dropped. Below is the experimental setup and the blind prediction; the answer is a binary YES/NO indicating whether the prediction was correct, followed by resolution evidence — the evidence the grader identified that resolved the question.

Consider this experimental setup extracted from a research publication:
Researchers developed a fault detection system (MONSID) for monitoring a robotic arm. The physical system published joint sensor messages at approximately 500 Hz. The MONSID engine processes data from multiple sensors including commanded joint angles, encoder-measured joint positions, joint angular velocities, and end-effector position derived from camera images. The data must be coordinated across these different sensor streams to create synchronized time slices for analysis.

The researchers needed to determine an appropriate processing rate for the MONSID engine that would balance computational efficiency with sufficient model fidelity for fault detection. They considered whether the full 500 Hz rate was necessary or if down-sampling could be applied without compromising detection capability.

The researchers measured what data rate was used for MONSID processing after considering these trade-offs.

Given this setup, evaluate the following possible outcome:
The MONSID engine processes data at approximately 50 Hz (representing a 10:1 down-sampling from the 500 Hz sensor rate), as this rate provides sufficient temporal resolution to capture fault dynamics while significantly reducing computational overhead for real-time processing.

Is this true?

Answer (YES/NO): YES